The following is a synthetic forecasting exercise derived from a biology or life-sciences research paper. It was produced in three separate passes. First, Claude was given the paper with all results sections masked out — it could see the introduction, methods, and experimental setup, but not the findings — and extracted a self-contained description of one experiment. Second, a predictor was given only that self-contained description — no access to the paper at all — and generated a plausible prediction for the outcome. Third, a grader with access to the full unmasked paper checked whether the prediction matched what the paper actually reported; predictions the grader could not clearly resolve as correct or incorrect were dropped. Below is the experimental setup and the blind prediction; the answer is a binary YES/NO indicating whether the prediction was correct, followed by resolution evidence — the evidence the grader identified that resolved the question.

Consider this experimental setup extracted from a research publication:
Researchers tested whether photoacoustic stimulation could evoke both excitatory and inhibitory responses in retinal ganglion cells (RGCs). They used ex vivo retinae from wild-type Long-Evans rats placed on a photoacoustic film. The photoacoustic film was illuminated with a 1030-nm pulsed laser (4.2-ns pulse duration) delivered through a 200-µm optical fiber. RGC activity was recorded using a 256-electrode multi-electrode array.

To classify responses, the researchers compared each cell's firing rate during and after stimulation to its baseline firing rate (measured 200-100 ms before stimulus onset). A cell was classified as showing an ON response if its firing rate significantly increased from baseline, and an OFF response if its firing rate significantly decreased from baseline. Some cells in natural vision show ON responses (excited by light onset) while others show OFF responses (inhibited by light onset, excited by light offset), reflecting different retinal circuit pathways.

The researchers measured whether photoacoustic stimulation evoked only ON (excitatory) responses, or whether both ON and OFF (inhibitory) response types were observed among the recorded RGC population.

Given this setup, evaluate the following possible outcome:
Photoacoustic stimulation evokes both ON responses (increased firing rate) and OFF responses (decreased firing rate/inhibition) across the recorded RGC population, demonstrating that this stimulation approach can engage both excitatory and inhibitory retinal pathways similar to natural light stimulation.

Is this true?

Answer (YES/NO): YES